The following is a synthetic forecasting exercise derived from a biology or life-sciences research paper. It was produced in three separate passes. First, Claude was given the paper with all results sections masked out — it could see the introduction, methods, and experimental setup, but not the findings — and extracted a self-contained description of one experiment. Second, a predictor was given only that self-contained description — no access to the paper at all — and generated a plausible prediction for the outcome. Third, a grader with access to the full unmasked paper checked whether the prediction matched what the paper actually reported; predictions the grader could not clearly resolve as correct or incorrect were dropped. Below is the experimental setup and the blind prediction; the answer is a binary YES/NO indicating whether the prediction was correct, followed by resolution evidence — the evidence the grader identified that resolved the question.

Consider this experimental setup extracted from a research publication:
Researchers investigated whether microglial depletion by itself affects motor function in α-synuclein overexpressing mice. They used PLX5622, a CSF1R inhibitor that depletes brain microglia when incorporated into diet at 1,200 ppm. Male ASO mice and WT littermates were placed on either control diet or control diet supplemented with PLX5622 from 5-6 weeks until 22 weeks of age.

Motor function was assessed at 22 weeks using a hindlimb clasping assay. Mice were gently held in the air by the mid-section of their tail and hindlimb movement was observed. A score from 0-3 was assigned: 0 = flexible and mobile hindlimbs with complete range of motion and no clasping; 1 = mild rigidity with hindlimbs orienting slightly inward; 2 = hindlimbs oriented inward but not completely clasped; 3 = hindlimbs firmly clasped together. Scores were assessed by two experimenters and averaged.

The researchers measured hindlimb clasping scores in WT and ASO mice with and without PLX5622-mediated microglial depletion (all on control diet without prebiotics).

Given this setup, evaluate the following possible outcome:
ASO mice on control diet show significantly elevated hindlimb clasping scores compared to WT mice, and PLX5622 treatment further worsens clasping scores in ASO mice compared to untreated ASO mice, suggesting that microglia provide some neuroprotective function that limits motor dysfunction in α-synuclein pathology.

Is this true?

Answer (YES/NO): NO